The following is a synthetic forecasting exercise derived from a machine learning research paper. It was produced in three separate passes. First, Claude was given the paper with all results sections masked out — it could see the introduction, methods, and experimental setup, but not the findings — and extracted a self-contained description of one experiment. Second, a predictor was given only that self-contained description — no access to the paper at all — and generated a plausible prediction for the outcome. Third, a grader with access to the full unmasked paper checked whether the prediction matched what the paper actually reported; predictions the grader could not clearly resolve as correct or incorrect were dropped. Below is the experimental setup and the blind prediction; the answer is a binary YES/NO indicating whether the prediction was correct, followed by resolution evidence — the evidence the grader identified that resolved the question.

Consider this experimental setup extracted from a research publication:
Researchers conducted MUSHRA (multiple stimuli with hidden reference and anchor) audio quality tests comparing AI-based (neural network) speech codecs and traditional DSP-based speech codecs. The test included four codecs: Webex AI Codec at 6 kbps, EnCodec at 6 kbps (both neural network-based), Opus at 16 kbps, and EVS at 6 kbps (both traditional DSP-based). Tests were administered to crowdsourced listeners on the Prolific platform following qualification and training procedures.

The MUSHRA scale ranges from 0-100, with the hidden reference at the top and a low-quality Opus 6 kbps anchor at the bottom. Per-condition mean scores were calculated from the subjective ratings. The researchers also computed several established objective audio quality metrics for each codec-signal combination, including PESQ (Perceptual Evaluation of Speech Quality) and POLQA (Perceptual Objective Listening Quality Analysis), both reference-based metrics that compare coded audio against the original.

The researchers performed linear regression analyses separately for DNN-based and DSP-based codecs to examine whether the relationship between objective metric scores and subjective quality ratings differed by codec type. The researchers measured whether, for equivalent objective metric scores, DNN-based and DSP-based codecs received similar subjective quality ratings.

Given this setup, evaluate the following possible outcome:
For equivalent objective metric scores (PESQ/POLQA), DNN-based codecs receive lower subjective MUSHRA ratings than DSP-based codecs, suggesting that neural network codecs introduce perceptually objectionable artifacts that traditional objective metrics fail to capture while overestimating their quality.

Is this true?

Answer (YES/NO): NO